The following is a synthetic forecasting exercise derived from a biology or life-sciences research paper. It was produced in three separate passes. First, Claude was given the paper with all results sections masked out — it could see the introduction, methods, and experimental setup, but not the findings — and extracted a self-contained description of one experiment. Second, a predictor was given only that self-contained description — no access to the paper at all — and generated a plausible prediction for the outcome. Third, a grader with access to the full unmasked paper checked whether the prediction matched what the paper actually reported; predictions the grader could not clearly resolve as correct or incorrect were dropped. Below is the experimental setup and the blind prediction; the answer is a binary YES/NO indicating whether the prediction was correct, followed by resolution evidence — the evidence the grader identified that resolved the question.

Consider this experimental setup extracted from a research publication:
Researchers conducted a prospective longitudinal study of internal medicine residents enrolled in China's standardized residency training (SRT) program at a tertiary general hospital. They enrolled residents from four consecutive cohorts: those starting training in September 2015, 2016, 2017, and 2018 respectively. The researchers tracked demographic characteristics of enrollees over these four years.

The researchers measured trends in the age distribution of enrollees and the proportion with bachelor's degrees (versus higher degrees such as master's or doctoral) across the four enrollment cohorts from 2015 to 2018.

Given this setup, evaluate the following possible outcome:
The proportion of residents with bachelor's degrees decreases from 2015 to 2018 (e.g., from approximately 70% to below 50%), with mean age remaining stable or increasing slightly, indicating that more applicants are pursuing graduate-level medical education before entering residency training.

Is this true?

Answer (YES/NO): NO